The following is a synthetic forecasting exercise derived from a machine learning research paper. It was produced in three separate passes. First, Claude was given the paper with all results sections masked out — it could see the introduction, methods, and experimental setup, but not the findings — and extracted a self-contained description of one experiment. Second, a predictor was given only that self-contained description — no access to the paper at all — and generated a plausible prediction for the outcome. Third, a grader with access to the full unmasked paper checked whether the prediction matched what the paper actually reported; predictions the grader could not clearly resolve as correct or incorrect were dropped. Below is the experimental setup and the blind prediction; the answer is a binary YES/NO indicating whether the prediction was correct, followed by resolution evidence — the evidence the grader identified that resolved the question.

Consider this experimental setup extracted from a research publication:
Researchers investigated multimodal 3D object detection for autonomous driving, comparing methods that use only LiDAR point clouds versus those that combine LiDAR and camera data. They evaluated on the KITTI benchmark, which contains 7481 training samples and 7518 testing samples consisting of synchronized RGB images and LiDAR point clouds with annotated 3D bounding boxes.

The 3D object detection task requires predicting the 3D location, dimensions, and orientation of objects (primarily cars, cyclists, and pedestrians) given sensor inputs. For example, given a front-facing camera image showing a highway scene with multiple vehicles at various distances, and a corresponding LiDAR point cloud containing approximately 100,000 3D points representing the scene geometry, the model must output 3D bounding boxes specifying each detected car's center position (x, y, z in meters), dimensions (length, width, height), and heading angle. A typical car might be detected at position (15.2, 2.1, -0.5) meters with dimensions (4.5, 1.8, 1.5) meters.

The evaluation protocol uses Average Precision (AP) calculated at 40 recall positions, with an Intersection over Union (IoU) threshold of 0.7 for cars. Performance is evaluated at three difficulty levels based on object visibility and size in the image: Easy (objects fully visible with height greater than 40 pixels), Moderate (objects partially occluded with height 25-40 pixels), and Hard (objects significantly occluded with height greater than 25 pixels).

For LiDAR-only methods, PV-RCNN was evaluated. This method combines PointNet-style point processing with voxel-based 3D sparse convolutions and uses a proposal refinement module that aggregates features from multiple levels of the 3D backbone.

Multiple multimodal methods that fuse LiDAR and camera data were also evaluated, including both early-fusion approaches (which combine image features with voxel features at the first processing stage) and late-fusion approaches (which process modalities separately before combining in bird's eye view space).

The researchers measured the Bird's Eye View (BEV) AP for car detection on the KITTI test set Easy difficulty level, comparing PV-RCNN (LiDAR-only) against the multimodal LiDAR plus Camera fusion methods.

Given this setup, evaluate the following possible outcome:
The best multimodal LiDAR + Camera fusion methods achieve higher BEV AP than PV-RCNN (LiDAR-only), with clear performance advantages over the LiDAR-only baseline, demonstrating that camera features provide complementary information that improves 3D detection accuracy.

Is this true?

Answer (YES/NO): NO